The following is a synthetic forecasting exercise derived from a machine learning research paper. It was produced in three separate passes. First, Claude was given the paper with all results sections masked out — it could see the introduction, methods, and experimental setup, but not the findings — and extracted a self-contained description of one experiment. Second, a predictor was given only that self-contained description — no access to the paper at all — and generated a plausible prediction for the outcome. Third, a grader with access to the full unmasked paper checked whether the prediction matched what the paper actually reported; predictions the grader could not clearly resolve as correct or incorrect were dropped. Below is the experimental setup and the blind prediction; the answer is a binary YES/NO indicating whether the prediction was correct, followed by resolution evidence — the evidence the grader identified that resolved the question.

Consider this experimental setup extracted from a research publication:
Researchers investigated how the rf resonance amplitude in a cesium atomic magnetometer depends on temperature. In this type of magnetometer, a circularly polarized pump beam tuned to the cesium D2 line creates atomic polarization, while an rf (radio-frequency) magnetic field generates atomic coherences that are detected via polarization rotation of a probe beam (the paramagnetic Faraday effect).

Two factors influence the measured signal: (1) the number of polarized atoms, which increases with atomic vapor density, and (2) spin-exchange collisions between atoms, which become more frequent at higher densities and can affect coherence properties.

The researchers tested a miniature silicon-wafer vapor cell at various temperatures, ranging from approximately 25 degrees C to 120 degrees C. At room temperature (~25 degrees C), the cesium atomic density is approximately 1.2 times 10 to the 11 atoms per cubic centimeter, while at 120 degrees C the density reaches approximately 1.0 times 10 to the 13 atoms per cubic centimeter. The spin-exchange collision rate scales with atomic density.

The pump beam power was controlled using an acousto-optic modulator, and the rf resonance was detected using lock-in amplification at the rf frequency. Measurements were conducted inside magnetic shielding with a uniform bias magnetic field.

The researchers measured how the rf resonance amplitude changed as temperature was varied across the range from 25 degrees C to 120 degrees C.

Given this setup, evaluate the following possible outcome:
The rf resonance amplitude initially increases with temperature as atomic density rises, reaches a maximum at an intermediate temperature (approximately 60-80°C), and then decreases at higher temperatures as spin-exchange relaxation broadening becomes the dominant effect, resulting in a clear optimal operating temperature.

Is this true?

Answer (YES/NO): NO